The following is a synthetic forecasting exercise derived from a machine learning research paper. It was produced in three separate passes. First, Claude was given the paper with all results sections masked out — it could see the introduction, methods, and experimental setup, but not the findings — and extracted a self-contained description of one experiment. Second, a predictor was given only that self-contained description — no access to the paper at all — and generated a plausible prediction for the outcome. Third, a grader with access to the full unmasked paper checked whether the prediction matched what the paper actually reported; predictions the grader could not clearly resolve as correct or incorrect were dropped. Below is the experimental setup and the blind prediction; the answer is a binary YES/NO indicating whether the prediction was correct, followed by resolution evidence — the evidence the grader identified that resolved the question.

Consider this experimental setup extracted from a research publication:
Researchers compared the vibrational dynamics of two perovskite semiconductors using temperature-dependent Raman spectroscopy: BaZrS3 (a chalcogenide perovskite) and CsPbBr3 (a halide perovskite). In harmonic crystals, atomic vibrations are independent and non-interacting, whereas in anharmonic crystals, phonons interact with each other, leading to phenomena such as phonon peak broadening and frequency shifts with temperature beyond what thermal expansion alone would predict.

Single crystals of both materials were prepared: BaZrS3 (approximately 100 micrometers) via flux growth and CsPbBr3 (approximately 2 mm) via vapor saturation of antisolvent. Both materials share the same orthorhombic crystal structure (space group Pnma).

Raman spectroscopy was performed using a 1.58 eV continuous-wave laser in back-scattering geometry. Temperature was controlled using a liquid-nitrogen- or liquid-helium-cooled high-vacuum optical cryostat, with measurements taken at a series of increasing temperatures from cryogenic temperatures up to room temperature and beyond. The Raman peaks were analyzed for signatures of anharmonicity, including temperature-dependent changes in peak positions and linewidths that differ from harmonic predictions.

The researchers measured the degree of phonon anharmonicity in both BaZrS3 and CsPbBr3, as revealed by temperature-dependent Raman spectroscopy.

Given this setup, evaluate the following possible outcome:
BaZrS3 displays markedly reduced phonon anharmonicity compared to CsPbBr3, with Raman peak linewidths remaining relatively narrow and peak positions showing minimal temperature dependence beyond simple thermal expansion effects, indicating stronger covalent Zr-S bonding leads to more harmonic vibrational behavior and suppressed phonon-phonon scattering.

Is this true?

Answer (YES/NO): YES